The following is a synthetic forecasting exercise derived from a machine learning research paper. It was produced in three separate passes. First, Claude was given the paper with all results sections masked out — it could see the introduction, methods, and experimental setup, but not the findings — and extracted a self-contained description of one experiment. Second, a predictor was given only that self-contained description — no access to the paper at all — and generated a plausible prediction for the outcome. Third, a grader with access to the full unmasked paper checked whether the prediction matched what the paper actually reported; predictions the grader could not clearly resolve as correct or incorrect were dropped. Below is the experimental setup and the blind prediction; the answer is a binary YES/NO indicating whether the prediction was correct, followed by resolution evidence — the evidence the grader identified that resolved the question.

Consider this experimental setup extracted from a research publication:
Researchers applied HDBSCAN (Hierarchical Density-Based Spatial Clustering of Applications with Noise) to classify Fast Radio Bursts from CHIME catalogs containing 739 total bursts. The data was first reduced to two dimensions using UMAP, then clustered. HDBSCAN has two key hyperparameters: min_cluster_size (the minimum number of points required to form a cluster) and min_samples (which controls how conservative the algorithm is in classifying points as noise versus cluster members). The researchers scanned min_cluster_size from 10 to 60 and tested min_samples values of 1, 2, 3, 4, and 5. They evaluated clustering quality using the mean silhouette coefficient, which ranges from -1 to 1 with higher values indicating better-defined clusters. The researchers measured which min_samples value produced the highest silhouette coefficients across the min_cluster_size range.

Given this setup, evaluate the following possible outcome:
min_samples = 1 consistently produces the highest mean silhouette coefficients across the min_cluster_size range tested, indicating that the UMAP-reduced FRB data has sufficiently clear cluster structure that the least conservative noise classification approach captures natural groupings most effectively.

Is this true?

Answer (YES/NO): NO